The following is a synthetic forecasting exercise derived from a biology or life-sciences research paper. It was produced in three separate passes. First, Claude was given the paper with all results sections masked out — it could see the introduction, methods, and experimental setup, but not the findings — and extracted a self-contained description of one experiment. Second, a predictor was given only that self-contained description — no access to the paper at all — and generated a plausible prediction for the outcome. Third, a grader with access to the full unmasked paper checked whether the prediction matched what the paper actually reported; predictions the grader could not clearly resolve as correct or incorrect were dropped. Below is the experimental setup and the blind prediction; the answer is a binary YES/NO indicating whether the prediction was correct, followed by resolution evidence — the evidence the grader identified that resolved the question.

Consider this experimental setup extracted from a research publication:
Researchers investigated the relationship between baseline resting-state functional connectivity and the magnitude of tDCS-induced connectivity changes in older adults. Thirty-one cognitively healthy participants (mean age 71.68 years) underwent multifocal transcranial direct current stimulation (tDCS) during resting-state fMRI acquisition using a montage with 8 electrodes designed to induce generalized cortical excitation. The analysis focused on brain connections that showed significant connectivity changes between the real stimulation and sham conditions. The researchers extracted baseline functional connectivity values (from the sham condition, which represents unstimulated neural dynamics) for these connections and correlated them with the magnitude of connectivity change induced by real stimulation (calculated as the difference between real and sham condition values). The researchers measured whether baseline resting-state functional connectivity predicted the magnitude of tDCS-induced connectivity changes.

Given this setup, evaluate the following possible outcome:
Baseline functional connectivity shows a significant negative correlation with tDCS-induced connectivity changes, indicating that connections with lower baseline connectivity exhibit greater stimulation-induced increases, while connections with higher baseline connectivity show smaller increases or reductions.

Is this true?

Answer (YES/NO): YES